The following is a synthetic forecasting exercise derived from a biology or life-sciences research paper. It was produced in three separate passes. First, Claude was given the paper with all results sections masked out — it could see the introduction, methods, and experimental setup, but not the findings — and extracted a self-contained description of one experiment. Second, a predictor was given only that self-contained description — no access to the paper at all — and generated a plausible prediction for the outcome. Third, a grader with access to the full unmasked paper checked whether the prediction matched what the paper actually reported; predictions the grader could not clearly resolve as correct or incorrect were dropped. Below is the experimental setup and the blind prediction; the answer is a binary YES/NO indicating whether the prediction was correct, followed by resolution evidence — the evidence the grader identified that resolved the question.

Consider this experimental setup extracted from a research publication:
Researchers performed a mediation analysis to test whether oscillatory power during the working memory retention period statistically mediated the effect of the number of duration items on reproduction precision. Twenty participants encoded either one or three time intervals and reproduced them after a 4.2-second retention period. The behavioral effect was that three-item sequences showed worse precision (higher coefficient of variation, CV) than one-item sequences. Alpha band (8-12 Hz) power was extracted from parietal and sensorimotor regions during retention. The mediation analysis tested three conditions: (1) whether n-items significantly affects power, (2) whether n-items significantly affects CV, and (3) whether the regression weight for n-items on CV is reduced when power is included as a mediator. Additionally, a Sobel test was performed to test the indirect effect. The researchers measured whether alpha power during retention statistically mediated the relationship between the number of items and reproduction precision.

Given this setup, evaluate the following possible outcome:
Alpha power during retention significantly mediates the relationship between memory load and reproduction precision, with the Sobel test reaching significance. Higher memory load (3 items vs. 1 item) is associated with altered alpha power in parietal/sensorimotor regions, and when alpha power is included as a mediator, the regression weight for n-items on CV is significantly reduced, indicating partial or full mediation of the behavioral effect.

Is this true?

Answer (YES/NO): YES